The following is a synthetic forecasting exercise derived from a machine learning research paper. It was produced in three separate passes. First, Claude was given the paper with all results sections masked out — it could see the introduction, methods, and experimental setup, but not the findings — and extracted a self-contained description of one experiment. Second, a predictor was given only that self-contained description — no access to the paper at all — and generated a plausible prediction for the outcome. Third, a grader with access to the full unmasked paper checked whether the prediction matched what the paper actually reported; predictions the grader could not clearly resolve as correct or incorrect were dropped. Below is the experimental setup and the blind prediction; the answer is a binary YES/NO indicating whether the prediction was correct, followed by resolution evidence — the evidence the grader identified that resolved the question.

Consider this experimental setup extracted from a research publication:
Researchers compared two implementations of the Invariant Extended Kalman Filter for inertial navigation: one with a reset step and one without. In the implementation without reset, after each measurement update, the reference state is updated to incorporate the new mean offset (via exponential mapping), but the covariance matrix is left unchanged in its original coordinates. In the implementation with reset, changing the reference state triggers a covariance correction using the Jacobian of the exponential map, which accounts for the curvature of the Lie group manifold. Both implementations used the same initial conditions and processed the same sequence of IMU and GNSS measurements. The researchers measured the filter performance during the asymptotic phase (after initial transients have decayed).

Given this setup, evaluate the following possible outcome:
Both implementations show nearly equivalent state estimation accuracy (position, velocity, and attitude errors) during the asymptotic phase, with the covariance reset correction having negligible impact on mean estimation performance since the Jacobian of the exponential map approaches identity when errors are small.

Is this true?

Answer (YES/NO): NO